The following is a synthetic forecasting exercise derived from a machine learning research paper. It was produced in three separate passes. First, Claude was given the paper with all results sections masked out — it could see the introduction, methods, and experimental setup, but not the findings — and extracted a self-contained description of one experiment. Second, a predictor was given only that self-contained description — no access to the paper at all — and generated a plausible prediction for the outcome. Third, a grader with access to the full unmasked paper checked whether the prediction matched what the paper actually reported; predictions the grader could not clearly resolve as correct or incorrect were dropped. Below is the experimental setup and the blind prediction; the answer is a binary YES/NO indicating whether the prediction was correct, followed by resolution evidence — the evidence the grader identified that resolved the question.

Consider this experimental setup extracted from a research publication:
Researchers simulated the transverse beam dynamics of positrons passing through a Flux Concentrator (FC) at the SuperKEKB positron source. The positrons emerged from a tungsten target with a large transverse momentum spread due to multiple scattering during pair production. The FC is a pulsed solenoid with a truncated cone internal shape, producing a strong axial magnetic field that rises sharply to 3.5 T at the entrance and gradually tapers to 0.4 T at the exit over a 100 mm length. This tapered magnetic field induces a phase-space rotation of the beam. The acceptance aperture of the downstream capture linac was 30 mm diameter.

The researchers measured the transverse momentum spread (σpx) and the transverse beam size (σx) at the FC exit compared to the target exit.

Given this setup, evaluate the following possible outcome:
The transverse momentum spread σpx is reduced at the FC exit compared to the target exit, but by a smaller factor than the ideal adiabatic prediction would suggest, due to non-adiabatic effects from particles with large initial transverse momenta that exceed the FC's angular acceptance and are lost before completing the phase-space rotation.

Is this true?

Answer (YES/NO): NO